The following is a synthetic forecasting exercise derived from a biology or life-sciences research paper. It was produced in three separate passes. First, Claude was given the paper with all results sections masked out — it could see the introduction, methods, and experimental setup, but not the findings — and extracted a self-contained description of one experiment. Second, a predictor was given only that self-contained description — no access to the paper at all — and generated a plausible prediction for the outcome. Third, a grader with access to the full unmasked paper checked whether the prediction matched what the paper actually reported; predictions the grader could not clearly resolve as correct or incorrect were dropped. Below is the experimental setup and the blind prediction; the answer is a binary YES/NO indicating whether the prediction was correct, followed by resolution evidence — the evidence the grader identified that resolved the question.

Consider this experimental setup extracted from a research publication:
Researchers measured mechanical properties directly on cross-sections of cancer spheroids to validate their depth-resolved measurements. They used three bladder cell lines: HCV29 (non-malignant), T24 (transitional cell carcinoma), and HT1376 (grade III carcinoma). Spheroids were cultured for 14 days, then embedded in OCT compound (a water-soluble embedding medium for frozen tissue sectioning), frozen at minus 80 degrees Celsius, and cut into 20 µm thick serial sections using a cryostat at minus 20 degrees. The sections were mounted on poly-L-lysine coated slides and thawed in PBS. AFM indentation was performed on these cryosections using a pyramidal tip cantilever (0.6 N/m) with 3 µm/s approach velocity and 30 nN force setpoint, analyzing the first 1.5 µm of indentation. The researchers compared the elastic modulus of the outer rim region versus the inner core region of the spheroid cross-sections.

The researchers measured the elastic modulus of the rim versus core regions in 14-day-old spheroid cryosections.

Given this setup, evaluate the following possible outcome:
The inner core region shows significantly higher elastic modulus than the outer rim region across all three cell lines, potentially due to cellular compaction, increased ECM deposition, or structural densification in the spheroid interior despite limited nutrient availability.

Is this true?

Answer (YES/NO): NO